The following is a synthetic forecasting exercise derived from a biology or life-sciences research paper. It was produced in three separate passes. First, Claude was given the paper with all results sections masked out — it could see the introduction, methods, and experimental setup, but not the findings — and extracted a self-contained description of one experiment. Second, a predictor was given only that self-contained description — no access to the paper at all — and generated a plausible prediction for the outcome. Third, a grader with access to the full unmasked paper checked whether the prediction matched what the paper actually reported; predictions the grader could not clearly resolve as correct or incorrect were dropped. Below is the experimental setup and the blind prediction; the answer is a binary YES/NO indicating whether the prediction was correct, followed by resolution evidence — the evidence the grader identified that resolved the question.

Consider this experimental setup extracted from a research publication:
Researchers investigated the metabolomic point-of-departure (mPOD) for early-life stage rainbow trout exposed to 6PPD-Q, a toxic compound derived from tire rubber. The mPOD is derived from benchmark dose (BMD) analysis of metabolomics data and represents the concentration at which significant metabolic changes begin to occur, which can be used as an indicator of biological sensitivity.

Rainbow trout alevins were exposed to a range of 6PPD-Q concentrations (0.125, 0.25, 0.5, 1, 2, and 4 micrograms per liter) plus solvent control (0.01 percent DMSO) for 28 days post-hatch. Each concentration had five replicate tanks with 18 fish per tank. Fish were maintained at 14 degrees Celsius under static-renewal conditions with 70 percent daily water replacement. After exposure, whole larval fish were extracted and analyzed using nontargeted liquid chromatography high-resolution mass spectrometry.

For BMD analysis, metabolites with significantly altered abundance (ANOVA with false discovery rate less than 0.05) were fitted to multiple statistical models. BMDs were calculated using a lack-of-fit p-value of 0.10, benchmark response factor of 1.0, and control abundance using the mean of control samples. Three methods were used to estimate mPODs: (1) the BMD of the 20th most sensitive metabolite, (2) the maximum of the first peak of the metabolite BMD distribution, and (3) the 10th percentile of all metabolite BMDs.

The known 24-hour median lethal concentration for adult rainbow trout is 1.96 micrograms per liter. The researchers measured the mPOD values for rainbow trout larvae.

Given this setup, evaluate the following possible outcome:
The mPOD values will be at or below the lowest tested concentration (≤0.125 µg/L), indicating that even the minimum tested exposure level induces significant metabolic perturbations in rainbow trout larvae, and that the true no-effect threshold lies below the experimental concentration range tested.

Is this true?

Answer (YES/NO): NO